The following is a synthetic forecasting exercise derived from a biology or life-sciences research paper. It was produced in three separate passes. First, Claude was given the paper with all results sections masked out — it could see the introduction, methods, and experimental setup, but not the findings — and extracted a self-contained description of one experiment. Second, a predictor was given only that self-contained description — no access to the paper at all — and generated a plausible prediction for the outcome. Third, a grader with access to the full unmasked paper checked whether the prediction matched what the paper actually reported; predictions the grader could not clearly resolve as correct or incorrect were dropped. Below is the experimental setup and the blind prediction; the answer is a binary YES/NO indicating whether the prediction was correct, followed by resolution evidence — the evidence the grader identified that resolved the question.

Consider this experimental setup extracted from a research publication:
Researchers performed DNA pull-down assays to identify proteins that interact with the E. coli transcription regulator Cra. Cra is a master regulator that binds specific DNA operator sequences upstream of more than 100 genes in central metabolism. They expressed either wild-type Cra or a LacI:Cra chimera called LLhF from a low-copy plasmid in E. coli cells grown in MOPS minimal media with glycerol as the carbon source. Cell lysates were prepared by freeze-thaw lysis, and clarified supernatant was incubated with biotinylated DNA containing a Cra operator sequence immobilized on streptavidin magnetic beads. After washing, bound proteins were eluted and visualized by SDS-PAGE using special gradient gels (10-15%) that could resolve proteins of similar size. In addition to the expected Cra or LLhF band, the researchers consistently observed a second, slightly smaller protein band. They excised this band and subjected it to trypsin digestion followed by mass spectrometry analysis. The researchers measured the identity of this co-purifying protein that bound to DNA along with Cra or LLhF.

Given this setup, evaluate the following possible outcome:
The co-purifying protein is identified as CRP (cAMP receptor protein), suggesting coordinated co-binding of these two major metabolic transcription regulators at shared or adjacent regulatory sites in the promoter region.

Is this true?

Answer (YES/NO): NO